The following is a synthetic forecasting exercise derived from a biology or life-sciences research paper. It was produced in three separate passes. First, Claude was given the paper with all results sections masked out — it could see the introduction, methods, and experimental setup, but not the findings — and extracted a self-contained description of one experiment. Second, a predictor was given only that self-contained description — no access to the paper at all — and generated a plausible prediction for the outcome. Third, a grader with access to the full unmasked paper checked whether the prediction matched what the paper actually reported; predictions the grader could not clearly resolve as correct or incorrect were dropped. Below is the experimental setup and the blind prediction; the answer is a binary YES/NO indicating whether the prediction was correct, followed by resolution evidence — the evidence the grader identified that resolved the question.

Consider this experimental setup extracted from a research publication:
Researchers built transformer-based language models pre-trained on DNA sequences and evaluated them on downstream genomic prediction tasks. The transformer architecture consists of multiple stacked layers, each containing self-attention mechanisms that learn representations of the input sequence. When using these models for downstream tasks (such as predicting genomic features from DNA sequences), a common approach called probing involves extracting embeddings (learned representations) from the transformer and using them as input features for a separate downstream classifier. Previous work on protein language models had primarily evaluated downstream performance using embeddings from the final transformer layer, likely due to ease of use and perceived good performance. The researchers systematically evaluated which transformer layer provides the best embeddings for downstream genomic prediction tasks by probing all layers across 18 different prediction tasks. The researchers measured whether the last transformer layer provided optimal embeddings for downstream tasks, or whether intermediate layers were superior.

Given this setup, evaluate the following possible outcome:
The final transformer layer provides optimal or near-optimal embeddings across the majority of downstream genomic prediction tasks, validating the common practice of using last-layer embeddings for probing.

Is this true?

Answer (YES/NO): NO